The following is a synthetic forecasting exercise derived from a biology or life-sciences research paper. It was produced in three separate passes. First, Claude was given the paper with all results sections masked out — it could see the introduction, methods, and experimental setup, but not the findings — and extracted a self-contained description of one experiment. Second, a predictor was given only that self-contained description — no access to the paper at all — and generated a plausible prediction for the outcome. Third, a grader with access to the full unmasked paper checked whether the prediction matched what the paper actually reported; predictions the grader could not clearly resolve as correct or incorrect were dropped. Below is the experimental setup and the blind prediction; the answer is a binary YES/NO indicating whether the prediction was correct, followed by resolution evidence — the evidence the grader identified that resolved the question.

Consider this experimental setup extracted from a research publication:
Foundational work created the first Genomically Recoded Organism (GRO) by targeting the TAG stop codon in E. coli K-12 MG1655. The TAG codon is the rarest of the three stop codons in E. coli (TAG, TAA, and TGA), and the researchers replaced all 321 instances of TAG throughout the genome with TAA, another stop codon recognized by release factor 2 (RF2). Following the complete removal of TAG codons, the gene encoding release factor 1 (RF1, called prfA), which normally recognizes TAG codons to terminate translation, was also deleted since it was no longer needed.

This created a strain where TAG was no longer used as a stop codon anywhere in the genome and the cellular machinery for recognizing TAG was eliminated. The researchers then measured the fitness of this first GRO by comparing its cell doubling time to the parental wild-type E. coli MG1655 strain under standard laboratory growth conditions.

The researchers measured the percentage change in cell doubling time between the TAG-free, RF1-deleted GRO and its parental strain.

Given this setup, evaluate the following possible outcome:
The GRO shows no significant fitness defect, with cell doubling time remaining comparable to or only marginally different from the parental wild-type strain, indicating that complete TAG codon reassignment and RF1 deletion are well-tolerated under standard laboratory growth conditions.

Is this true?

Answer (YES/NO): NO